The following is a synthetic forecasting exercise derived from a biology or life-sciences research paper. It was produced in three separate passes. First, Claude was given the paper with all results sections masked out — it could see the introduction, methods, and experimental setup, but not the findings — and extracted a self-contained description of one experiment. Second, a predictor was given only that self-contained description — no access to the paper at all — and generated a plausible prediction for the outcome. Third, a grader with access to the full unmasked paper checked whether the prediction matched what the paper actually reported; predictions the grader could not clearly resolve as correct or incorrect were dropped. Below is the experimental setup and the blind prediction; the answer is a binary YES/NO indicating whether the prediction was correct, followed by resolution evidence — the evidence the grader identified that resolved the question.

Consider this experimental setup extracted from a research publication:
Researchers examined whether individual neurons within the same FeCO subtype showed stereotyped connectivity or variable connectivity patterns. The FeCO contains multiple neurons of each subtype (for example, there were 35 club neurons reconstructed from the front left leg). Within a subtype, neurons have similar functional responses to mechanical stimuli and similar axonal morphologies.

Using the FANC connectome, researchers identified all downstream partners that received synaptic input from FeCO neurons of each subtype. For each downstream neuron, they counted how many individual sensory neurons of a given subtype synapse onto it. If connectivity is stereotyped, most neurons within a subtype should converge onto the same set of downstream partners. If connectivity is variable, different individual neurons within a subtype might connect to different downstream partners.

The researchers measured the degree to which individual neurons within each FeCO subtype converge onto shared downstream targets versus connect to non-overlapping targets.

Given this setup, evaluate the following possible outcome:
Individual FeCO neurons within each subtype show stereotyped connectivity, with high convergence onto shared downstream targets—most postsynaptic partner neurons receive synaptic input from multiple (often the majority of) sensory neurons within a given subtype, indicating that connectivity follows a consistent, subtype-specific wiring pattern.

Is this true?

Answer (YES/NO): YES